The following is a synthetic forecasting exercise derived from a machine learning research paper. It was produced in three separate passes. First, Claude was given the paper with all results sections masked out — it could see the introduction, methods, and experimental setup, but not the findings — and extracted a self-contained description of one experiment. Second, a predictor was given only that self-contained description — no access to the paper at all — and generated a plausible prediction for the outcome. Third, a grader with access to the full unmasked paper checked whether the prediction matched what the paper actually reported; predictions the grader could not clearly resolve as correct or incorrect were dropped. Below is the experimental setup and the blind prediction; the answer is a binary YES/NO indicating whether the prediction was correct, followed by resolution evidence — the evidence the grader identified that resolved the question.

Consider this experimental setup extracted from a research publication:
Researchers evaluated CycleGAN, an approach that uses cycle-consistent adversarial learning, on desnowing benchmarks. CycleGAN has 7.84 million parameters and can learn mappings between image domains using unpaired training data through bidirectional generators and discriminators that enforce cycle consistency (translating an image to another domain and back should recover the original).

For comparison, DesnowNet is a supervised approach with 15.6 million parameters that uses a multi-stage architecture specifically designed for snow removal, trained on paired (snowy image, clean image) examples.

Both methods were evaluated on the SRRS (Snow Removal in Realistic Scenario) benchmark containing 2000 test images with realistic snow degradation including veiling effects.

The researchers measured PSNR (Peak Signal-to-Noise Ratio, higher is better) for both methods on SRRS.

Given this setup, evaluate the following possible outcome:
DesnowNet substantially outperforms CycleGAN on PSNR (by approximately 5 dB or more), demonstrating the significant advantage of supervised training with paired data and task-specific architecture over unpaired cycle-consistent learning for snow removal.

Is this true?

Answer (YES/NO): NO